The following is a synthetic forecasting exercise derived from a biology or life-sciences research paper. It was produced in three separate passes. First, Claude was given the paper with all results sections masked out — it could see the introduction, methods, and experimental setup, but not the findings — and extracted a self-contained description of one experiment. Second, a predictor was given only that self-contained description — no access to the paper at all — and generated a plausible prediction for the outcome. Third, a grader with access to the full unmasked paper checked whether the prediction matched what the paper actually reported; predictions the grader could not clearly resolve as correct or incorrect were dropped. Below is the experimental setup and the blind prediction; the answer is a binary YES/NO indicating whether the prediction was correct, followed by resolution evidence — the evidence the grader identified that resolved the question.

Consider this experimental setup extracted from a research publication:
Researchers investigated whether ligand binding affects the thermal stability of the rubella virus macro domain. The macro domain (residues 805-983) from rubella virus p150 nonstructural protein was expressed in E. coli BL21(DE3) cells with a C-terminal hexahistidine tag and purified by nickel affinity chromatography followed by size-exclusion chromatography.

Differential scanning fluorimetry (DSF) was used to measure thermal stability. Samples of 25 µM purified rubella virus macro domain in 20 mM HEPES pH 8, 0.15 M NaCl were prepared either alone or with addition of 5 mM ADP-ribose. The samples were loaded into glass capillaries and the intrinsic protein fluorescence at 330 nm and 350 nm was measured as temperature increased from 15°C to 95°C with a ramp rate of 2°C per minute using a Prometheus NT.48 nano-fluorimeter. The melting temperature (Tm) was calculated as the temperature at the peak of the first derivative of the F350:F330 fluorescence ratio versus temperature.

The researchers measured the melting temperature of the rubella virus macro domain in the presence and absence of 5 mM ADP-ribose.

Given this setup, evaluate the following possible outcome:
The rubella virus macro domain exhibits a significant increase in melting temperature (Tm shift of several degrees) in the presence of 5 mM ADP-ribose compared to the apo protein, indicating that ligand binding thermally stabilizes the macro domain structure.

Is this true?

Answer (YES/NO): YES